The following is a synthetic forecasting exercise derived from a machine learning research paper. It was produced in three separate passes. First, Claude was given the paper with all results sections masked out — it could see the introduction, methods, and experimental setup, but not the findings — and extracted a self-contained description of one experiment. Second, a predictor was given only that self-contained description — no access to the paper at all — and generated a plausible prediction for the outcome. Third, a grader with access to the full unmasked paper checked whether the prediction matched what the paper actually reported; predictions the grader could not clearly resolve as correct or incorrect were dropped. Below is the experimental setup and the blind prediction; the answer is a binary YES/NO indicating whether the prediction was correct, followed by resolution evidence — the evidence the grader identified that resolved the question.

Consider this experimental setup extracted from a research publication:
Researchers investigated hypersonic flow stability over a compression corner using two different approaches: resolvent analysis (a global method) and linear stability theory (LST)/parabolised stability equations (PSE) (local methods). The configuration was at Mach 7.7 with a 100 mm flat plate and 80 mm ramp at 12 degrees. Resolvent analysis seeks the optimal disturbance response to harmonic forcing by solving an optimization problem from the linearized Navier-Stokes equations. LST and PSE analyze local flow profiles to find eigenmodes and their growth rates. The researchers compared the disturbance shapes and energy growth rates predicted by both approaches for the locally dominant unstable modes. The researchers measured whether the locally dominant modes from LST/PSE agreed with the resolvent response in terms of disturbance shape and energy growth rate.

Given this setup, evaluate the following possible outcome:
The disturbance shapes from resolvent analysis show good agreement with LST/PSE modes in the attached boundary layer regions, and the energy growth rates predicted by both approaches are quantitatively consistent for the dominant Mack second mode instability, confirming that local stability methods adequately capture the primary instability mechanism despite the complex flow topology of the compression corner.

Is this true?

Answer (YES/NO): NO